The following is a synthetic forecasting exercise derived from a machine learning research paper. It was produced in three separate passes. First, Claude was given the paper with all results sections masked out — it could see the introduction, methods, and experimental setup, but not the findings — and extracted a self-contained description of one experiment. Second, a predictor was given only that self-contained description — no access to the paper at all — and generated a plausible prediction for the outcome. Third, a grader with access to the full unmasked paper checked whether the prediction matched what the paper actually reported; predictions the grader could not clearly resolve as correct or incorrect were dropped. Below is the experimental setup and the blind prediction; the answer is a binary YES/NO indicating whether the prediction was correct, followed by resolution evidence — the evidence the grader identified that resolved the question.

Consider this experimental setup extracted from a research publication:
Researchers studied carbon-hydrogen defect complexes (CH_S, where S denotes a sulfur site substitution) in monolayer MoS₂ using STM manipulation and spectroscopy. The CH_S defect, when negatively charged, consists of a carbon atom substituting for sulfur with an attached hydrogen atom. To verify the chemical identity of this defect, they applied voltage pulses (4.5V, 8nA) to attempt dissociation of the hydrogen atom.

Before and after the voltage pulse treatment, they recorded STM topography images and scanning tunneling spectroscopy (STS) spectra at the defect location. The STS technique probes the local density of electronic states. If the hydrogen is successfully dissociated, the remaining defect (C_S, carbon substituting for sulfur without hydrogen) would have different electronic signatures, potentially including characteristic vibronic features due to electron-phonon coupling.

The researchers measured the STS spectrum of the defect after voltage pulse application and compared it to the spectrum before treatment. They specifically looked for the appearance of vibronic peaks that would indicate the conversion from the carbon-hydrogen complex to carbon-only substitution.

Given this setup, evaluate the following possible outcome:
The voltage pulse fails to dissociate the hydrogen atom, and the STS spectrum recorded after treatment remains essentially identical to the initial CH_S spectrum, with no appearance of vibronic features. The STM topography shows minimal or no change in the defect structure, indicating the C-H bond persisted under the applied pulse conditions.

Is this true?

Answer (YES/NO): NO